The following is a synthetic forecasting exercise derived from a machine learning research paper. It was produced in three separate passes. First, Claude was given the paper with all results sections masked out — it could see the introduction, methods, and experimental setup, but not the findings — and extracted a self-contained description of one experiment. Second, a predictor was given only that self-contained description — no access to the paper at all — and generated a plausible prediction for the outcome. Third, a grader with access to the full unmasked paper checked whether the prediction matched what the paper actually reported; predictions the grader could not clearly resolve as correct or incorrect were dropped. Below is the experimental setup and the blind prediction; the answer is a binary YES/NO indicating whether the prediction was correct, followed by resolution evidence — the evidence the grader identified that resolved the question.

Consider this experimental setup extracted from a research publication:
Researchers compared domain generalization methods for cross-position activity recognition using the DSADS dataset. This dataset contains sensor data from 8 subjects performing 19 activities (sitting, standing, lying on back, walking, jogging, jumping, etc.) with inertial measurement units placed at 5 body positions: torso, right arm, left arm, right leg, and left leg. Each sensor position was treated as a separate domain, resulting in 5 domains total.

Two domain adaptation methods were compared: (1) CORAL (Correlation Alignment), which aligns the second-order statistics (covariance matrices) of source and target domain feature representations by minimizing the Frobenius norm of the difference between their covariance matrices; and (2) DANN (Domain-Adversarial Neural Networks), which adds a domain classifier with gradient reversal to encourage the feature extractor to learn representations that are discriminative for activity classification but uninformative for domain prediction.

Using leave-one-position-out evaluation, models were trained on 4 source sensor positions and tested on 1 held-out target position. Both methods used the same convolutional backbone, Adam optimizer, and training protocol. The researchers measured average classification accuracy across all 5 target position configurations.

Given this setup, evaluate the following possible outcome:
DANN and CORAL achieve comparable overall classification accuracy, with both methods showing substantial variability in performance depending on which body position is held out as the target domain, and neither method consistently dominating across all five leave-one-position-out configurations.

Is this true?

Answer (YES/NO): NO